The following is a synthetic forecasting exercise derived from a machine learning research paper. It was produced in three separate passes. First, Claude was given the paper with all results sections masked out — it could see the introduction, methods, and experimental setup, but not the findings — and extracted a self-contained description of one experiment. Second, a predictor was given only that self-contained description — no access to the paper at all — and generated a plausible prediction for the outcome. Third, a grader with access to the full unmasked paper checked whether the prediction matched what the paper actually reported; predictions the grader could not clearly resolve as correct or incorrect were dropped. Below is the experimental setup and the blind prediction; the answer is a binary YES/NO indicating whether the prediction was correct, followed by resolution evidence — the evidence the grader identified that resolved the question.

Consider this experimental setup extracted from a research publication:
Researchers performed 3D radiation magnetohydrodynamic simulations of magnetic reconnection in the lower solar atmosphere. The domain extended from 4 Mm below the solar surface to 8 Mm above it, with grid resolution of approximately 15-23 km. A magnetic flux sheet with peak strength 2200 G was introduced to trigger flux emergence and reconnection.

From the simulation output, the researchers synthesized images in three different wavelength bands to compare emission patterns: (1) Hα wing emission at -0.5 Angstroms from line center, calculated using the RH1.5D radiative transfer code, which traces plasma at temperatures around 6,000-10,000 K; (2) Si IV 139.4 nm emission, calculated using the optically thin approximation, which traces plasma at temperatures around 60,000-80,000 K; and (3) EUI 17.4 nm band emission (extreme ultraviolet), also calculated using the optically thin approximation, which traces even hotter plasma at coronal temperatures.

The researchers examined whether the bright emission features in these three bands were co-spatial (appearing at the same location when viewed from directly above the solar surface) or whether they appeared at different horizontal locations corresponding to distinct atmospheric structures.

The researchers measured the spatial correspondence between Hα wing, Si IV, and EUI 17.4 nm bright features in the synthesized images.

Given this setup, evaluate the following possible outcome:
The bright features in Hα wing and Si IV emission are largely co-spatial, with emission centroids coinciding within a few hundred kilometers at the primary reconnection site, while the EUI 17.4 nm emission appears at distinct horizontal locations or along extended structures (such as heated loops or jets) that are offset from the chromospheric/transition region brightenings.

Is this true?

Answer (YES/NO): NO